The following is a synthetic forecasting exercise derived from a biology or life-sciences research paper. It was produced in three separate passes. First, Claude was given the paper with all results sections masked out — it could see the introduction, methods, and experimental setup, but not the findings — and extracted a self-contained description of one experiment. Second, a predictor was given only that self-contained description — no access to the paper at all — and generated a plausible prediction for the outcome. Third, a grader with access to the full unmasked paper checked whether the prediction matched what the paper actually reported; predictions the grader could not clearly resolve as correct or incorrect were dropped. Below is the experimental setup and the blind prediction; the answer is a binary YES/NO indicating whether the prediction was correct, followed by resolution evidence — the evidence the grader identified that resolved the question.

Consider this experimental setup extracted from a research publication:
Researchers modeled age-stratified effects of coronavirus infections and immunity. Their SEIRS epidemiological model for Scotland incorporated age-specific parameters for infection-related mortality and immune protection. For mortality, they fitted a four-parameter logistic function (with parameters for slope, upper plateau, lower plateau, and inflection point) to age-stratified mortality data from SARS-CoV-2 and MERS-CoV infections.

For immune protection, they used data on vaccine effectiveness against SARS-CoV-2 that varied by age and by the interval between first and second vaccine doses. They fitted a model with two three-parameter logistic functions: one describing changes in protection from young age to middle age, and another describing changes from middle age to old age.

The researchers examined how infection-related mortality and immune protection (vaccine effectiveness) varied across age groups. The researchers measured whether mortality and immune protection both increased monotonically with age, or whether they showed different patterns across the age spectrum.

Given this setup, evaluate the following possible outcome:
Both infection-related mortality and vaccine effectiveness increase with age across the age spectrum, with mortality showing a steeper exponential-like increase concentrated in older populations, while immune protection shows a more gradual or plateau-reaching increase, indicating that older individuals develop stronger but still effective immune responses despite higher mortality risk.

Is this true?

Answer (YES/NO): NO